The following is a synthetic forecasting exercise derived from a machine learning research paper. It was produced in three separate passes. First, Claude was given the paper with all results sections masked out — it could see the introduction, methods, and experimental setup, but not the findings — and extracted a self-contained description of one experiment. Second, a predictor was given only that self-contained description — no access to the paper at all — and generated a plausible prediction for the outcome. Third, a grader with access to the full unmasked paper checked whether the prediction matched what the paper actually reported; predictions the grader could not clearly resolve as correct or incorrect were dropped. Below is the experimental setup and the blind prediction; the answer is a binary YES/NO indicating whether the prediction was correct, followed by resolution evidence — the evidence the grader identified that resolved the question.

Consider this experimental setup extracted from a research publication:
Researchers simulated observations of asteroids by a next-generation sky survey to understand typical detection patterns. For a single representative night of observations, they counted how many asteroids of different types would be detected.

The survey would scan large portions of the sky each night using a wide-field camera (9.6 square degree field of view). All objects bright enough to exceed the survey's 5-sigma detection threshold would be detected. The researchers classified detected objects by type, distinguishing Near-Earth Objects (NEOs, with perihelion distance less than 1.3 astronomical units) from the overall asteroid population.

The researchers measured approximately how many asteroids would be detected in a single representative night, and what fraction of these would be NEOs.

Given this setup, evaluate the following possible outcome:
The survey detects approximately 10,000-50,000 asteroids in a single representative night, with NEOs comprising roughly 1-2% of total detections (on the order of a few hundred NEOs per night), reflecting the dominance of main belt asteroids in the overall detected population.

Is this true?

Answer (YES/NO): NO